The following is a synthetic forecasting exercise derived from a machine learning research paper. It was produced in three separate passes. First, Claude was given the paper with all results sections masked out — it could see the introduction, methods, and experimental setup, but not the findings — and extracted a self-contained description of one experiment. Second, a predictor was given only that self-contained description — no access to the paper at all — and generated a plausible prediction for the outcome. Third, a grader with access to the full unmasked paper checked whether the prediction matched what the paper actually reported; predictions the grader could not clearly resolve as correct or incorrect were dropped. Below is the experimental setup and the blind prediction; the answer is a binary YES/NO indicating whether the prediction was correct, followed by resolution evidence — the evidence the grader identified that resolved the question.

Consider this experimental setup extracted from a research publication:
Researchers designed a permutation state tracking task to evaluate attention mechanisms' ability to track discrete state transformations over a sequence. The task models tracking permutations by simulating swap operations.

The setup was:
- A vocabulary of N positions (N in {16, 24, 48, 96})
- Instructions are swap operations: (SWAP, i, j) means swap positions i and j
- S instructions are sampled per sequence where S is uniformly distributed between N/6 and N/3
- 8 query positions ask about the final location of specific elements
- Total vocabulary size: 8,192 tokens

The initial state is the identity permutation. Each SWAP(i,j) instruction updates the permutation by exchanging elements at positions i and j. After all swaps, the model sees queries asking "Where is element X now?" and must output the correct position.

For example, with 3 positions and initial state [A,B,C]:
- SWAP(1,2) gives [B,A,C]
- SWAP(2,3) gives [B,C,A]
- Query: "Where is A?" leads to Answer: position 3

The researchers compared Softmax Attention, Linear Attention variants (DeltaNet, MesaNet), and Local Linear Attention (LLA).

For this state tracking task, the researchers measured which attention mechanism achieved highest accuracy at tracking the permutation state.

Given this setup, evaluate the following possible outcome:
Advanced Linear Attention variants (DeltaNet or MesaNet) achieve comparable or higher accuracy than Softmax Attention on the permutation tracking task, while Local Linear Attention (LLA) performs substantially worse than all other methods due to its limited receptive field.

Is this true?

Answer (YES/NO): NO